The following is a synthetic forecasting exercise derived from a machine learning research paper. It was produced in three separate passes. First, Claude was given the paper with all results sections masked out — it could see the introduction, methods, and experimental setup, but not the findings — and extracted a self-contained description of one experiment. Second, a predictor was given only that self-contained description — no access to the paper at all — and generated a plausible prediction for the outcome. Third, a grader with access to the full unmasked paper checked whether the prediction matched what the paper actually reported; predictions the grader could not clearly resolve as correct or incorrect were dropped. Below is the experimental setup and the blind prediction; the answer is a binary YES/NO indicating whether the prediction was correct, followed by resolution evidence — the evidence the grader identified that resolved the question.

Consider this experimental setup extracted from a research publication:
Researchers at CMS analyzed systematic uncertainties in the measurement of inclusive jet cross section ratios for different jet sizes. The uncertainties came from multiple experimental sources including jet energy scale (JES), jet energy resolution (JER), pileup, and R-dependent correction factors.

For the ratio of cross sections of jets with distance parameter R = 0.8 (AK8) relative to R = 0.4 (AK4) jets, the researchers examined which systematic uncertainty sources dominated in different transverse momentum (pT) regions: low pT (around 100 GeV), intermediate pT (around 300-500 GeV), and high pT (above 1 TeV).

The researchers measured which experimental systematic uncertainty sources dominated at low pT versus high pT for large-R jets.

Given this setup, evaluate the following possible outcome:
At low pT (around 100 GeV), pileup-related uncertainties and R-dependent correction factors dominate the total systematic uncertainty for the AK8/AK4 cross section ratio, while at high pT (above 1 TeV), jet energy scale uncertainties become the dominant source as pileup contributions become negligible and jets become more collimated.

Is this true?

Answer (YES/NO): NO